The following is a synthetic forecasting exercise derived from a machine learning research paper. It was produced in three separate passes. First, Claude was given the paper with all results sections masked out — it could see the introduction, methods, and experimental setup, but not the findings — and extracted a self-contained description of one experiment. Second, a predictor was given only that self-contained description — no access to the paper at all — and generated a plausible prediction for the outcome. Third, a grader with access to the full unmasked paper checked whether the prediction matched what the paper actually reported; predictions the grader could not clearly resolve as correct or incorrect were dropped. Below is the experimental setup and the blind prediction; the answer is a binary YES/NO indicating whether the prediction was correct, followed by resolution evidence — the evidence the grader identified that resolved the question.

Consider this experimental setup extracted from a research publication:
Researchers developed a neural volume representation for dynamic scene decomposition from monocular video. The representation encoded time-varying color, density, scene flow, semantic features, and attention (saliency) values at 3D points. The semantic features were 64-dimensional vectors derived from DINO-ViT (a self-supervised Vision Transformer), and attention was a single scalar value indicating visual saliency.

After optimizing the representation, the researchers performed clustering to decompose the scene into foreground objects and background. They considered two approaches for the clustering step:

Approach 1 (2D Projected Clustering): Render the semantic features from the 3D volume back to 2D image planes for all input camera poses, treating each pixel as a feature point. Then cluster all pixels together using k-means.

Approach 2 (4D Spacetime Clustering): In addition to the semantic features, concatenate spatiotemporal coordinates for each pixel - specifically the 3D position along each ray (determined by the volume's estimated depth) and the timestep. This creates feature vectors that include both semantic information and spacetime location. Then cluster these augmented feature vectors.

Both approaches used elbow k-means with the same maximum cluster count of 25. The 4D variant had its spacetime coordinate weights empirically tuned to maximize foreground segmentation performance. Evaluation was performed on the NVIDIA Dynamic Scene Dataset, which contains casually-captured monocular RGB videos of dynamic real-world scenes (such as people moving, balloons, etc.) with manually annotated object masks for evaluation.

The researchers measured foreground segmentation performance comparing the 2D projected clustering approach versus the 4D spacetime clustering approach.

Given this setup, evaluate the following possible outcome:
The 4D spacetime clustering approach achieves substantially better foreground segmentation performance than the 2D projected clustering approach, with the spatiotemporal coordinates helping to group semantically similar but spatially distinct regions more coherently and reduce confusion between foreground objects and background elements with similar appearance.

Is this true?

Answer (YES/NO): NO